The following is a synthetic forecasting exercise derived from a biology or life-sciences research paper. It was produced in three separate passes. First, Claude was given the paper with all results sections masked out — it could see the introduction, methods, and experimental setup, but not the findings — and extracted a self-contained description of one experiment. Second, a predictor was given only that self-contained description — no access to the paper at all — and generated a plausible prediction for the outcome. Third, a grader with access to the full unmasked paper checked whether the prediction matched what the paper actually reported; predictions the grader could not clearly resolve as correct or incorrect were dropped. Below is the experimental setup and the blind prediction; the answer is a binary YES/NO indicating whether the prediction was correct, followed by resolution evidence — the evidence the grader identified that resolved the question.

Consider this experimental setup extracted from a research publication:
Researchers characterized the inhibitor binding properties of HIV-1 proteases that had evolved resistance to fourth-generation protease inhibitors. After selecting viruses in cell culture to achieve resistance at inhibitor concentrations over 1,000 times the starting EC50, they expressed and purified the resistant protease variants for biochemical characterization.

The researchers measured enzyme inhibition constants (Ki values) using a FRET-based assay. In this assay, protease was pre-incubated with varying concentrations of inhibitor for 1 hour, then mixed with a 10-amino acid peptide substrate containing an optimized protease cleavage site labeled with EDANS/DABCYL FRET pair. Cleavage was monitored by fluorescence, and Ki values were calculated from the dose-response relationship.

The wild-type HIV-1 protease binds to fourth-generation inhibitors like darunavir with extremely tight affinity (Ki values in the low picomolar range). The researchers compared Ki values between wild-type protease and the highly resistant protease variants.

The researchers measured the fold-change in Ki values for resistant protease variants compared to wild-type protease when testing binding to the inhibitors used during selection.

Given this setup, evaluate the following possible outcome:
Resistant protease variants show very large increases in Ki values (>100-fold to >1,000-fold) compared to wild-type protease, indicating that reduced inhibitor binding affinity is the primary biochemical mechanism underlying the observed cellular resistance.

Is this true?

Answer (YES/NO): YES